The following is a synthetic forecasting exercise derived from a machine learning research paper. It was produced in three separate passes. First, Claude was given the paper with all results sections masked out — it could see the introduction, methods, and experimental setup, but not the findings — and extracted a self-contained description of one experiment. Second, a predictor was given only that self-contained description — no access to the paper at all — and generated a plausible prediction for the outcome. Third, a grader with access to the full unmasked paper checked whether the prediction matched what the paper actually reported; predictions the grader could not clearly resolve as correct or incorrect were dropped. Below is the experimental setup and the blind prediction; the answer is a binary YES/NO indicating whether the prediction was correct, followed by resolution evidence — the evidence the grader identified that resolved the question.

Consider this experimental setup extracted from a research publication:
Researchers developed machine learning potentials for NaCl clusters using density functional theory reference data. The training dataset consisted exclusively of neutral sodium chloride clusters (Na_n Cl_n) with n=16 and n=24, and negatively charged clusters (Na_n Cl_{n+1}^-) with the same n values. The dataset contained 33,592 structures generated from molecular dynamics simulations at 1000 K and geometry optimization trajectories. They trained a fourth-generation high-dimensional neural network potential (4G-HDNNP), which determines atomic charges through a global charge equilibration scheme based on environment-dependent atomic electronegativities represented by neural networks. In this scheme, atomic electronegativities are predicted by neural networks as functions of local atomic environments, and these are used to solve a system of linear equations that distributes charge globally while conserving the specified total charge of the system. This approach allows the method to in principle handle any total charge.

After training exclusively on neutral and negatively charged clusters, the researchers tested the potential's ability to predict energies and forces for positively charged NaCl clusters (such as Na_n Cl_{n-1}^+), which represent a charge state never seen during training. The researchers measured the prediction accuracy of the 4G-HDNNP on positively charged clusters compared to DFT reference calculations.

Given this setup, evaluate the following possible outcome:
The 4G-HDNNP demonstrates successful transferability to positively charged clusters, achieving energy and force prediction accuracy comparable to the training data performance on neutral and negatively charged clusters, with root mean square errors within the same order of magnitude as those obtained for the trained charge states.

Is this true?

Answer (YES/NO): YES